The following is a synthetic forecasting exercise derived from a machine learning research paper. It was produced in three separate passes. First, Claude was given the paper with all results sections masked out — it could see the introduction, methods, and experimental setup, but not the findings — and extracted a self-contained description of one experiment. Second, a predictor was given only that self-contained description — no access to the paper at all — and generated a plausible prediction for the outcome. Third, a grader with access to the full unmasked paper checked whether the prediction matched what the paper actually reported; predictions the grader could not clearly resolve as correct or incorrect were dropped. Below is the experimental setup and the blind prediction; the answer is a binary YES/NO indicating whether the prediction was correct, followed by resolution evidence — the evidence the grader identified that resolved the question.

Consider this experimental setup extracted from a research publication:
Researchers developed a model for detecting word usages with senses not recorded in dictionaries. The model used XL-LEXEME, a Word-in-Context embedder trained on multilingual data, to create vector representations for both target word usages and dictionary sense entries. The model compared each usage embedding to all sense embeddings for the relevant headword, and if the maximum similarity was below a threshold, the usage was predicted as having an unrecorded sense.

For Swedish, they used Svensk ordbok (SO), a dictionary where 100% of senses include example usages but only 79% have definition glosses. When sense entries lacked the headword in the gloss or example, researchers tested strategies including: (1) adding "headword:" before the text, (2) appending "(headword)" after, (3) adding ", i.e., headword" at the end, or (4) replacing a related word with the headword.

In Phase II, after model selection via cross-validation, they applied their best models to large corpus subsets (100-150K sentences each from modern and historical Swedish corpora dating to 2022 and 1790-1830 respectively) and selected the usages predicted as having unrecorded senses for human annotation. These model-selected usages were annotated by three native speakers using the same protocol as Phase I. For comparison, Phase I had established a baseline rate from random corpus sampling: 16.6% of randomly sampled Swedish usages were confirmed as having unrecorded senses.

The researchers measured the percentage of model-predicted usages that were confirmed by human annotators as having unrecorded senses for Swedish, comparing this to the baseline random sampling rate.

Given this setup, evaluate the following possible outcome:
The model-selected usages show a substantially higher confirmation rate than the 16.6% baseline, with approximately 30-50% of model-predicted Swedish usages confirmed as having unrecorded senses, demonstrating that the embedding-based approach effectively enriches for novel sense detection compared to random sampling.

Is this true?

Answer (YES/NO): NO